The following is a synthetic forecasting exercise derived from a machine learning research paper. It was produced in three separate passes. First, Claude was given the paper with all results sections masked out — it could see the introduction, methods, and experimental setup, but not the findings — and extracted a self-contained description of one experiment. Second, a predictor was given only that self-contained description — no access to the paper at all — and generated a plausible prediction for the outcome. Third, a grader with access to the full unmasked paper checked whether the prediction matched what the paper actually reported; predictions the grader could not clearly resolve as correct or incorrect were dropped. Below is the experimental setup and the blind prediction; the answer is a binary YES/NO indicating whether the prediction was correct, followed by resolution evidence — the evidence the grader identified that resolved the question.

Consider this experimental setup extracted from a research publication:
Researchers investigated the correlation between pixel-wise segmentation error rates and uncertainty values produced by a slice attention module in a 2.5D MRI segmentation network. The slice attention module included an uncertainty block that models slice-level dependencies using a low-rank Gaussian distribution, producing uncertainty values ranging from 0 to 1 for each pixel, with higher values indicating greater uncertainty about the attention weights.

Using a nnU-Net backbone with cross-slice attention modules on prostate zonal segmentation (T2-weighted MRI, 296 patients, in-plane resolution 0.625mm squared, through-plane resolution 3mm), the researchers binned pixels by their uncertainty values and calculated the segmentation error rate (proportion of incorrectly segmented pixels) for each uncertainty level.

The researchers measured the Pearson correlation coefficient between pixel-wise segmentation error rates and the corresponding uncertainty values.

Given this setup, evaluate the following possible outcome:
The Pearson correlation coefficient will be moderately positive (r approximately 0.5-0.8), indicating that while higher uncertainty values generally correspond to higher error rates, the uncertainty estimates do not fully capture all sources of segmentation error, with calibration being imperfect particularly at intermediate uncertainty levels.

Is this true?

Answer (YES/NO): YES